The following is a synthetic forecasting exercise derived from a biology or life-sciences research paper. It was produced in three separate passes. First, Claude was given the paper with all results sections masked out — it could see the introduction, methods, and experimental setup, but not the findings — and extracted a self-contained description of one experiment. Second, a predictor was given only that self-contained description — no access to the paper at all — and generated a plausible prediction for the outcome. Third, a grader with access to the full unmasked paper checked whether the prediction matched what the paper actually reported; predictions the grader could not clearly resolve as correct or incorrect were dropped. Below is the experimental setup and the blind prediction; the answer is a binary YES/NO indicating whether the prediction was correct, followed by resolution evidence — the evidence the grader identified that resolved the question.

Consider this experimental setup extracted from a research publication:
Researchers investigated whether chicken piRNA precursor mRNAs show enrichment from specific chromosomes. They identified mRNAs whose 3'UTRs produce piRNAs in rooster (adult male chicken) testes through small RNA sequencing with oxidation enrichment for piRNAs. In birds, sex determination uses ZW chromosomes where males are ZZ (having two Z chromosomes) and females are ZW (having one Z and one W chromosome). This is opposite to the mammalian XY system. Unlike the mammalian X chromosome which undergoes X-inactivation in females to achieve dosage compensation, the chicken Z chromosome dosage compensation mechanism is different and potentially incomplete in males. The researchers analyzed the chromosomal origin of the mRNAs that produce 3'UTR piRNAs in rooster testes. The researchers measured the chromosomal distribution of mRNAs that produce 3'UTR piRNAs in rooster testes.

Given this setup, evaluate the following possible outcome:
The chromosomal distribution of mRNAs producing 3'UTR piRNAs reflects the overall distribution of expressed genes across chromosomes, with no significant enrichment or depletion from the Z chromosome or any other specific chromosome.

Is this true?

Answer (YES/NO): NO